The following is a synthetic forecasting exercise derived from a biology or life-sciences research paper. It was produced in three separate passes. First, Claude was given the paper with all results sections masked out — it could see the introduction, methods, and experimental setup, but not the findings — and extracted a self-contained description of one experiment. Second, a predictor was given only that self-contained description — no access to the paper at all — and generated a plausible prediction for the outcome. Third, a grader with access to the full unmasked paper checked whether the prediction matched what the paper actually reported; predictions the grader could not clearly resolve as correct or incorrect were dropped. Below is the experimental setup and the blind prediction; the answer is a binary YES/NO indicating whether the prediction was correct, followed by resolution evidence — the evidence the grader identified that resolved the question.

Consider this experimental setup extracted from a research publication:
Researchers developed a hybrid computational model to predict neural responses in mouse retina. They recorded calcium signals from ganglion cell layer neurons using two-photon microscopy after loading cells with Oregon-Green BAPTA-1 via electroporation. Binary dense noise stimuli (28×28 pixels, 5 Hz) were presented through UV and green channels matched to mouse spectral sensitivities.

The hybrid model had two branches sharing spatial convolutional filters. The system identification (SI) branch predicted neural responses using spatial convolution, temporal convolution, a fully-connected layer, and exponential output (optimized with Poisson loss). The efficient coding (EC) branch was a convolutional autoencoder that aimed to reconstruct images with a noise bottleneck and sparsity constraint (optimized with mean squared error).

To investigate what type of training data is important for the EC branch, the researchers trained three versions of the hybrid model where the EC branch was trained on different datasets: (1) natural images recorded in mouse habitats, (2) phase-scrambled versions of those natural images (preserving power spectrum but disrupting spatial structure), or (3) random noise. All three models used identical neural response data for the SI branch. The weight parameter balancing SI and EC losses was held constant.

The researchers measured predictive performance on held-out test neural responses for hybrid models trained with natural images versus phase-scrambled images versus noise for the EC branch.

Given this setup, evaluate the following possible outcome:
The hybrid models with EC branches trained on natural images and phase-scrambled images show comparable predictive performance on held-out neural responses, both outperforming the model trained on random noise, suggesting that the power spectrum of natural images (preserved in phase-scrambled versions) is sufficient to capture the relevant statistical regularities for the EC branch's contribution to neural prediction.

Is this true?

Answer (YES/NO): NO